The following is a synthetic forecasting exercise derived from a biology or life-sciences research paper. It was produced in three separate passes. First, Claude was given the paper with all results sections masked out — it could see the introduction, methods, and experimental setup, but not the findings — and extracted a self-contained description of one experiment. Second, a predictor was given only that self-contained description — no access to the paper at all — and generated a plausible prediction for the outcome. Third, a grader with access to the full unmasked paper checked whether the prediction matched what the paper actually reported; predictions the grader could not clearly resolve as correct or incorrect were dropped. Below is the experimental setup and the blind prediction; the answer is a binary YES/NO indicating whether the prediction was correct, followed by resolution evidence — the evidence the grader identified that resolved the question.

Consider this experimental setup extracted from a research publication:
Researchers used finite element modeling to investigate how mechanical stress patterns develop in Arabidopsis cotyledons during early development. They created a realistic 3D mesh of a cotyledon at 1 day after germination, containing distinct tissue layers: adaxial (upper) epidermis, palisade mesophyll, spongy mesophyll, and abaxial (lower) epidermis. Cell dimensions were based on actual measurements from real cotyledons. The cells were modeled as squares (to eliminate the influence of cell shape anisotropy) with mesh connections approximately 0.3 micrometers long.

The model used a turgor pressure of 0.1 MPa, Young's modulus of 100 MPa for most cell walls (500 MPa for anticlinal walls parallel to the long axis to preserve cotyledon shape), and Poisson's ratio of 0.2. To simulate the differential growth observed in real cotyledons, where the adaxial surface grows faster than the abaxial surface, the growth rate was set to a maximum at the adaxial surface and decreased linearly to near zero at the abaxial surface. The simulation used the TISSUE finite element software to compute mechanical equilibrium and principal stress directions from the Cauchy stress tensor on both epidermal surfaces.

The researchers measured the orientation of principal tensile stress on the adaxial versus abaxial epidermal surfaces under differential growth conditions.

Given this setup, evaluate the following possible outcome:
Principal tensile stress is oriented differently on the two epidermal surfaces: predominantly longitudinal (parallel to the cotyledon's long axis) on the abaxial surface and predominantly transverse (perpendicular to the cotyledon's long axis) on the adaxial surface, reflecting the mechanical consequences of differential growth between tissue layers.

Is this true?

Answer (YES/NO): YES